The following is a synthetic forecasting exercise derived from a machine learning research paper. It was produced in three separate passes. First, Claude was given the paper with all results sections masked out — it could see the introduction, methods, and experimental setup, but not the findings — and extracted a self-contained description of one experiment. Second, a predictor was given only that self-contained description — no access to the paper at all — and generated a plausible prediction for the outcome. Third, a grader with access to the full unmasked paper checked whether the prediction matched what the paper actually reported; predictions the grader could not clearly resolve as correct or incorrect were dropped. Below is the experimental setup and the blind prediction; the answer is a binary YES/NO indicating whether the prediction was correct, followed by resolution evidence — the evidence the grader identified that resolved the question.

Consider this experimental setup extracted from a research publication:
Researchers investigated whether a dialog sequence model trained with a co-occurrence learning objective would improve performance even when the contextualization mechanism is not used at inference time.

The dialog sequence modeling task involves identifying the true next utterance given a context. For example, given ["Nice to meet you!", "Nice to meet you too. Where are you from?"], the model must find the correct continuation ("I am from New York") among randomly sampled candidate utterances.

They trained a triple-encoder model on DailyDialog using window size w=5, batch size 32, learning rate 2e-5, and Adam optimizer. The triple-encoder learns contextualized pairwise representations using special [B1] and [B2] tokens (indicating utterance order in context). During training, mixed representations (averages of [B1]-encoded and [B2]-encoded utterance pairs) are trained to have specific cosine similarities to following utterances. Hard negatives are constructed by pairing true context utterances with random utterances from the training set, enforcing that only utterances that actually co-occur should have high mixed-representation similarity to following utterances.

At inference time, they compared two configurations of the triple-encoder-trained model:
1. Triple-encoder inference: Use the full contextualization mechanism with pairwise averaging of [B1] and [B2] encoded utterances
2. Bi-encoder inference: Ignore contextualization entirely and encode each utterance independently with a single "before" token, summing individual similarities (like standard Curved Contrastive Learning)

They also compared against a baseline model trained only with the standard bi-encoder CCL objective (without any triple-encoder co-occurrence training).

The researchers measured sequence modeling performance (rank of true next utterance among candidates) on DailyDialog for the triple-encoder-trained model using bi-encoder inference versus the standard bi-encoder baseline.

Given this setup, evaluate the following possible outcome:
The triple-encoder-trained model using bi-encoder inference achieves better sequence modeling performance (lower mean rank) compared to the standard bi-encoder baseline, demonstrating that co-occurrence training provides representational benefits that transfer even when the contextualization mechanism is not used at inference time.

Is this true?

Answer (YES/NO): YES